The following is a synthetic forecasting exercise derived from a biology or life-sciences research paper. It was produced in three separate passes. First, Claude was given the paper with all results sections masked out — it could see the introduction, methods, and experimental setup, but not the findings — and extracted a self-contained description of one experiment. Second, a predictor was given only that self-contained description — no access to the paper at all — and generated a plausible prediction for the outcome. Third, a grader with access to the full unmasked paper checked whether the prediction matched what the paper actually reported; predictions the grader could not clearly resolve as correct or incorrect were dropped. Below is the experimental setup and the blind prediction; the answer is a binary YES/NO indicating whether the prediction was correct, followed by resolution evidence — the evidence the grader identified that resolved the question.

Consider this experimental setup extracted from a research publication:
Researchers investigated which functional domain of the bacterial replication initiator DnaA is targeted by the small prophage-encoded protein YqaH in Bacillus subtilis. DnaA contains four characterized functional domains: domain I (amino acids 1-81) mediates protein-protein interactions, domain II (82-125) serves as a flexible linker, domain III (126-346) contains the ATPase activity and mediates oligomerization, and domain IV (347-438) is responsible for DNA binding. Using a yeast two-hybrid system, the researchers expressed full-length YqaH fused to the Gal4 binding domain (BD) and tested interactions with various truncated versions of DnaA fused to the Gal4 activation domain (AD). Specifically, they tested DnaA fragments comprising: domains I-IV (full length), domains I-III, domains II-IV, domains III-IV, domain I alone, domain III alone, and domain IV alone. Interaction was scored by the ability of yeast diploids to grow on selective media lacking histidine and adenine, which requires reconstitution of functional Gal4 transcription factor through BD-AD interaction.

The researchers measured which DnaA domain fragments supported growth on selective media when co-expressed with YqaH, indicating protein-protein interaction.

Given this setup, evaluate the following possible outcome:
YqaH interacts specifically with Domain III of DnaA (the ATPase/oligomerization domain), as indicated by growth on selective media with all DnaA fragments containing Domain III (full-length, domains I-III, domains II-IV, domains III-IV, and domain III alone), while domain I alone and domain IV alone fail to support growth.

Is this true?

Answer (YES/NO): NO